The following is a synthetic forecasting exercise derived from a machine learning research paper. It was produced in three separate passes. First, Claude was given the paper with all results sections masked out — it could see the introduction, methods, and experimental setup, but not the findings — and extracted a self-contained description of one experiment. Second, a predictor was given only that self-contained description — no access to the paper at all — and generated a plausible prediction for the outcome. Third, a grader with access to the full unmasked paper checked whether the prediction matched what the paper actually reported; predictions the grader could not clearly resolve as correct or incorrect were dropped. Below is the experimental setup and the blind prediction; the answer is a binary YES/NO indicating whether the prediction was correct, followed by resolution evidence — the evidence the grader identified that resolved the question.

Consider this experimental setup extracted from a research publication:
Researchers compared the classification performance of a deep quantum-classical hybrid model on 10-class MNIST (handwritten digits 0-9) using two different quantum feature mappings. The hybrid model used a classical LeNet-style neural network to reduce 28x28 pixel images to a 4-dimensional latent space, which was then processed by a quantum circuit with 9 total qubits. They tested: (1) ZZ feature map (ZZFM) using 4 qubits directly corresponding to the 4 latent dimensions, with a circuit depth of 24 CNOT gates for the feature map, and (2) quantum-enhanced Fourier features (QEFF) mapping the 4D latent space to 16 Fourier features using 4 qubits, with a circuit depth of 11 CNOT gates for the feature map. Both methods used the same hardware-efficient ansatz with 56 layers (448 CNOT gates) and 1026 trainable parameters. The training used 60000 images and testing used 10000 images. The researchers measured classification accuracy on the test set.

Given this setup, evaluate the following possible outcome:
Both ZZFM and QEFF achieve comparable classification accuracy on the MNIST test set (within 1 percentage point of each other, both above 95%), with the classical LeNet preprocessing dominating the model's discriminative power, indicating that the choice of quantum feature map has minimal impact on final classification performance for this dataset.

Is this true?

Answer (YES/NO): YES